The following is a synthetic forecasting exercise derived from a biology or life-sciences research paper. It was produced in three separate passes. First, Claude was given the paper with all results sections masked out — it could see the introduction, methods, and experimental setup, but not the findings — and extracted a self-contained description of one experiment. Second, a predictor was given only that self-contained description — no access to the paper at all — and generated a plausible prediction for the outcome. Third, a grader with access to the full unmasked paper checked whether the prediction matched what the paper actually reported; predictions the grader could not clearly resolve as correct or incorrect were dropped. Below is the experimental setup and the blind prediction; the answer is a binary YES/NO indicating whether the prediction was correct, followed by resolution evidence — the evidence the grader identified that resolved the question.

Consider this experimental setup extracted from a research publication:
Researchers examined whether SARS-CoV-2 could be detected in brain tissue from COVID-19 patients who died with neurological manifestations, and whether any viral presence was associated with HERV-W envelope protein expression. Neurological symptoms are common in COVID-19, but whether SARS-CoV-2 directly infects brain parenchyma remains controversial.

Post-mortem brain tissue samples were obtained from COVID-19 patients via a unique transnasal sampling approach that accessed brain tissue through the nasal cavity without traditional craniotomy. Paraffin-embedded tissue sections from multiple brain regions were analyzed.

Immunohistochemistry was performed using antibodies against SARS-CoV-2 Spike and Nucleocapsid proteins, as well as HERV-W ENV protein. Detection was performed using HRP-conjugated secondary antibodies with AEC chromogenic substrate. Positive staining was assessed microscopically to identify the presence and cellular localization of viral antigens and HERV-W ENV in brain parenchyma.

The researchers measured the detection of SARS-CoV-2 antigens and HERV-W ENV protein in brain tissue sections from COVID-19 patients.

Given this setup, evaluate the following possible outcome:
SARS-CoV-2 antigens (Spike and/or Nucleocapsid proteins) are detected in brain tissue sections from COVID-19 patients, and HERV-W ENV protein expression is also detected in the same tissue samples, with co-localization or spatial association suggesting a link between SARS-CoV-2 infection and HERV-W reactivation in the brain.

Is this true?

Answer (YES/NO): NO